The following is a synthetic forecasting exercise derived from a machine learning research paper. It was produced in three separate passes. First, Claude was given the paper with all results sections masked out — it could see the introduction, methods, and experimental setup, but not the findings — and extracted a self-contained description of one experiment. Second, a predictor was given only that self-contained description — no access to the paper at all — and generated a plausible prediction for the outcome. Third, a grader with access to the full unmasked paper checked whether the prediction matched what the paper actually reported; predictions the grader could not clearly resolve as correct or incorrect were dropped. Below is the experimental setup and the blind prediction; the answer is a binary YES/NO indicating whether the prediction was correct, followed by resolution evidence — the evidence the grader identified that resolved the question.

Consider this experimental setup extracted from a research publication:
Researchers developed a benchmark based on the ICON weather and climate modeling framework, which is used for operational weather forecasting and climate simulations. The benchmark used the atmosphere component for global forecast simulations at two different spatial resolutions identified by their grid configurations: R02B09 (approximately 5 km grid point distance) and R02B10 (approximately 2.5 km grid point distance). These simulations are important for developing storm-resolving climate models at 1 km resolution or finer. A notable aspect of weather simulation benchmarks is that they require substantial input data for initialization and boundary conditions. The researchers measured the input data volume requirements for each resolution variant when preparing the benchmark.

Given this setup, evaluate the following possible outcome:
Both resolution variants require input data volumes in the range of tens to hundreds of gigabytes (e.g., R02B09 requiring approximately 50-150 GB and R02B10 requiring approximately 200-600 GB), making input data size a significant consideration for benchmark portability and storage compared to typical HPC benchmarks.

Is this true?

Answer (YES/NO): NO